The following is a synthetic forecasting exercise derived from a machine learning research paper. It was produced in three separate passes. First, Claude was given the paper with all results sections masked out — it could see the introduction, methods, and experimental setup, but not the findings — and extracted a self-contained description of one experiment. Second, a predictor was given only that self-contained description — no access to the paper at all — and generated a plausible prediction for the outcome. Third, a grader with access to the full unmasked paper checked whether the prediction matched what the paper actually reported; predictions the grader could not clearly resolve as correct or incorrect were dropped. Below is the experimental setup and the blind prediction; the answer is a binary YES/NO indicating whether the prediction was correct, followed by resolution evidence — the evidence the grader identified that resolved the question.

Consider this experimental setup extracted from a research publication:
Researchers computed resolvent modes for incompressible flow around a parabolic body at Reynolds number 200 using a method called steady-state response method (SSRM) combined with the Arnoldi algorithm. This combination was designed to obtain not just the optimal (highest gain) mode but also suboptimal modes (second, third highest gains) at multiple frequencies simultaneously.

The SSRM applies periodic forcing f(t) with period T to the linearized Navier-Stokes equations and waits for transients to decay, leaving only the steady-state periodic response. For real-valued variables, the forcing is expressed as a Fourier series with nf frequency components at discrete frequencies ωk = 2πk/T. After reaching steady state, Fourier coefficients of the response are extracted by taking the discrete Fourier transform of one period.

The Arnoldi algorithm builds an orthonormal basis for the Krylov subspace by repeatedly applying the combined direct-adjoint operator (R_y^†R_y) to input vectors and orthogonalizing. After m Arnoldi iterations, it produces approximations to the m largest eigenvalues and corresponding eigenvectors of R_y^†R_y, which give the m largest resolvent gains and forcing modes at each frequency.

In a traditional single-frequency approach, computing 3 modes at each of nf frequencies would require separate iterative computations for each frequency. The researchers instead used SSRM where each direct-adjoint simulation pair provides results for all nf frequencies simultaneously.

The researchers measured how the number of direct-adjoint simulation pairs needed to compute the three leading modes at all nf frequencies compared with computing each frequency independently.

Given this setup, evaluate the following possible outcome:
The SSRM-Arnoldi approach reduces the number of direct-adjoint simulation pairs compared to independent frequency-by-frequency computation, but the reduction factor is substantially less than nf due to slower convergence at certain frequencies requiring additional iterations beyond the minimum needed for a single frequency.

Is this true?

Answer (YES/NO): NO